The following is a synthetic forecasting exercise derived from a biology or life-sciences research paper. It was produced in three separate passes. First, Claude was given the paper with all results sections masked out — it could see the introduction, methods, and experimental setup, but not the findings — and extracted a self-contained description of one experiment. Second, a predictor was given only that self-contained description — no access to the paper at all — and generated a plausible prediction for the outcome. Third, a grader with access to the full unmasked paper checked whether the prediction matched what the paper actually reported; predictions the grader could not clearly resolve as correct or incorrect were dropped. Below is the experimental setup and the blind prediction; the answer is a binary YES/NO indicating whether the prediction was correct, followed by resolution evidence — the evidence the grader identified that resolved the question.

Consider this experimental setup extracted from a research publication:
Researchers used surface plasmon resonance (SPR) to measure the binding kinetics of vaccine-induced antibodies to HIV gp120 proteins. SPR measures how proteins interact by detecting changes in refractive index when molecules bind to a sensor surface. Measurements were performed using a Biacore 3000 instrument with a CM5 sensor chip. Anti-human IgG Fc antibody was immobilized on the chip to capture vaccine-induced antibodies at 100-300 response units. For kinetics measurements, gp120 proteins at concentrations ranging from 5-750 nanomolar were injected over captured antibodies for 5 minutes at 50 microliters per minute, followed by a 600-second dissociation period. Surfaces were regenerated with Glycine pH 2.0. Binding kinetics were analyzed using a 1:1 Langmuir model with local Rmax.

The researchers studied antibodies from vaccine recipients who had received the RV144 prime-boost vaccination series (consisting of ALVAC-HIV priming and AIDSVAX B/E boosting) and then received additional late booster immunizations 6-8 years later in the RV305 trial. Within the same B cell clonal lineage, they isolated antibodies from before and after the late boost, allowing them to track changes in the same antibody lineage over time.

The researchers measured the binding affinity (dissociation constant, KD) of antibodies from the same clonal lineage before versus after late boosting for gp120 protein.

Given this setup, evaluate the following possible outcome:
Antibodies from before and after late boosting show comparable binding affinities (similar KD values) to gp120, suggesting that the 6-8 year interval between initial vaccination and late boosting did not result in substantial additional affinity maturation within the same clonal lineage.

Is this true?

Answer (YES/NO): NO